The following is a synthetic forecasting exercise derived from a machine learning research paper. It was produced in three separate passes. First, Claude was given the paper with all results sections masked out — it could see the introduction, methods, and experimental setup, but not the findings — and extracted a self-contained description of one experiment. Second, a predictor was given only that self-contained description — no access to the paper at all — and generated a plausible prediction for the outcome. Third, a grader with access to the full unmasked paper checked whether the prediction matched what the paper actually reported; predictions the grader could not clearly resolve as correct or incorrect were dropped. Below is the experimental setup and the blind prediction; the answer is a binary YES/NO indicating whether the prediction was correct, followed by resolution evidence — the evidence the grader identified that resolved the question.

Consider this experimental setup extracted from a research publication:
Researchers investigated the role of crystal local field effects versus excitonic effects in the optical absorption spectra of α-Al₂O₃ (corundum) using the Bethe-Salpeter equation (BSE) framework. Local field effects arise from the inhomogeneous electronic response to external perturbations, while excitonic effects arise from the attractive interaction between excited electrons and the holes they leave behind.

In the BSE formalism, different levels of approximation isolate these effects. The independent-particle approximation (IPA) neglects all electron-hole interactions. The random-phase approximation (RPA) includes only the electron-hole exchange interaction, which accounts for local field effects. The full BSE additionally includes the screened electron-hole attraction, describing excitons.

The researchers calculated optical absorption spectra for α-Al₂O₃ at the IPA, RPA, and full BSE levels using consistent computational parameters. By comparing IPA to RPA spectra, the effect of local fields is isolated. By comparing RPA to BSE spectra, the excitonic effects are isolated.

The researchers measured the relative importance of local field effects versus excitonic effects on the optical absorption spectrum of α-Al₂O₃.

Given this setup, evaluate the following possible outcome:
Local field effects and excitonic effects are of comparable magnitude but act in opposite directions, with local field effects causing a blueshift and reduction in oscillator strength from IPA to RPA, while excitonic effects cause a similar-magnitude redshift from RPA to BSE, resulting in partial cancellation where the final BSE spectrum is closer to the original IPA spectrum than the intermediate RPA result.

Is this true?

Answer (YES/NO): NO